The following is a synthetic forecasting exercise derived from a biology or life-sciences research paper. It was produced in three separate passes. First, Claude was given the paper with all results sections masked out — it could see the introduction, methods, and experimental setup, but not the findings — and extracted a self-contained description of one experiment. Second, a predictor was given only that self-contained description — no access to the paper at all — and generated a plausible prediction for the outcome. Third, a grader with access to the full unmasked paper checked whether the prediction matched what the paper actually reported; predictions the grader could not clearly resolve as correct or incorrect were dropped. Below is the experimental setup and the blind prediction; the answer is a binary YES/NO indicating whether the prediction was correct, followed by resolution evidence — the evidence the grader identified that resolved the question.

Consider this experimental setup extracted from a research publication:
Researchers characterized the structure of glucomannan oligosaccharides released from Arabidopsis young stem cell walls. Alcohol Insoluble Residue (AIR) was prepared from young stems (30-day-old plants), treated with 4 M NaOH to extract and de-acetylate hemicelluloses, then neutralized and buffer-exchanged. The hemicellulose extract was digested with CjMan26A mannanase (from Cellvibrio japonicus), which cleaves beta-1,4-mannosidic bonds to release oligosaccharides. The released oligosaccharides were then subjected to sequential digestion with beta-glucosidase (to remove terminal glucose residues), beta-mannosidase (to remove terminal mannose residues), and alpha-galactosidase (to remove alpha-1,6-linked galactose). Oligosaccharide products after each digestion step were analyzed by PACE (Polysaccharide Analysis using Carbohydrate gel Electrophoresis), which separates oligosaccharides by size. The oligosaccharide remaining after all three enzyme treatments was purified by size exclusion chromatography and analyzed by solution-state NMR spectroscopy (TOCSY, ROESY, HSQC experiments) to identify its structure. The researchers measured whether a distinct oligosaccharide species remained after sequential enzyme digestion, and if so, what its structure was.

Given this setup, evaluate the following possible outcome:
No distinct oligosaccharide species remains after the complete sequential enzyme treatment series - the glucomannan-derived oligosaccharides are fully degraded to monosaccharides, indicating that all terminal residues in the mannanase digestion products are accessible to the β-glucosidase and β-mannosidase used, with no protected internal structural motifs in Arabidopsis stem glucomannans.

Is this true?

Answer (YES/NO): NO